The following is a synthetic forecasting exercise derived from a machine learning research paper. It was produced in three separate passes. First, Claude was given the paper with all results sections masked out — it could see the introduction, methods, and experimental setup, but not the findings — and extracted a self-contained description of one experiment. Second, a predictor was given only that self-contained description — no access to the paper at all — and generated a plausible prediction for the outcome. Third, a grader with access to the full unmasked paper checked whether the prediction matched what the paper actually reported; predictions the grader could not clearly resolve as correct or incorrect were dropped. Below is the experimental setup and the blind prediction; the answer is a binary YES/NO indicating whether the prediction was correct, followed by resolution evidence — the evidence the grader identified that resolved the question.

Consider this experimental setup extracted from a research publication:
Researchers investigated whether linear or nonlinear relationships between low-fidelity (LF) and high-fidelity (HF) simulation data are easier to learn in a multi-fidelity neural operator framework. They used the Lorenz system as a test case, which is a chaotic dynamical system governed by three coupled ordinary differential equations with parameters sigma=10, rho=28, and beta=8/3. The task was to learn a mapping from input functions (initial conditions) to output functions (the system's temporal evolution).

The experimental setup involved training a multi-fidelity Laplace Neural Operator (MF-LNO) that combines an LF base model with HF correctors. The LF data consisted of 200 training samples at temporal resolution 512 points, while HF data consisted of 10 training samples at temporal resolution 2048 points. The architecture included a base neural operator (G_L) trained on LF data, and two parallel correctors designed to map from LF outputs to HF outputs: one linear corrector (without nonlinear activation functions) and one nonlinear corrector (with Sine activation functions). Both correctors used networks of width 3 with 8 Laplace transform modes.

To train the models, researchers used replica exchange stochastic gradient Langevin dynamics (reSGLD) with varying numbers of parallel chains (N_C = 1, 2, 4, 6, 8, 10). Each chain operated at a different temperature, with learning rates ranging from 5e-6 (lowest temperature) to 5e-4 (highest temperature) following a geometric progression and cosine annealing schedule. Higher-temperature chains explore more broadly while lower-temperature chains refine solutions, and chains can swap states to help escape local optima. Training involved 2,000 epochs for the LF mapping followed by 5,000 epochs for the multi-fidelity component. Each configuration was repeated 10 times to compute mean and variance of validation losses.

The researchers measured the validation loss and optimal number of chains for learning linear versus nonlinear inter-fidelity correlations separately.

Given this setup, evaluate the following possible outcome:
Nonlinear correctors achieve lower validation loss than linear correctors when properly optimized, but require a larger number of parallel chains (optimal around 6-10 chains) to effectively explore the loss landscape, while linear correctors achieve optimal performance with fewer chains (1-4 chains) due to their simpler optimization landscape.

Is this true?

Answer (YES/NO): NO